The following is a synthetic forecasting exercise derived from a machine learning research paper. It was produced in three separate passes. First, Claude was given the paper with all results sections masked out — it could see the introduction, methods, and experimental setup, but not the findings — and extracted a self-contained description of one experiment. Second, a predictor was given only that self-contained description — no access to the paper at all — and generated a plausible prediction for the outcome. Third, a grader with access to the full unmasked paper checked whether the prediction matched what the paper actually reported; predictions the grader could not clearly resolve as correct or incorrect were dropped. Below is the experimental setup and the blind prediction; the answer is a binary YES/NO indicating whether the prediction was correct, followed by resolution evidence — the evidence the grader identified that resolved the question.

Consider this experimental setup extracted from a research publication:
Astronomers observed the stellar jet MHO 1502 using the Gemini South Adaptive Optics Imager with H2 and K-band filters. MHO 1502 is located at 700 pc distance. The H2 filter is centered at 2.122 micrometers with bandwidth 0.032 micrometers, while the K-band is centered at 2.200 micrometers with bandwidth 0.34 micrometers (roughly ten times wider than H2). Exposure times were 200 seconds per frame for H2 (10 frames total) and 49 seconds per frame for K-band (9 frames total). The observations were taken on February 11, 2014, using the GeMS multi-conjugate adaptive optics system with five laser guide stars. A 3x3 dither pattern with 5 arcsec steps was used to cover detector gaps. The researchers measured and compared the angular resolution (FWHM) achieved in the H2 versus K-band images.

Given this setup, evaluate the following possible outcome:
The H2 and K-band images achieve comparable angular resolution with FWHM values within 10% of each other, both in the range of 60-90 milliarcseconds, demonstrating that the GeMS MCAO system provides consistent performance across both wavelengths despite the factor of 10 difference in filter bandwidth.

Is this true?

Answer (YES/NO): NO